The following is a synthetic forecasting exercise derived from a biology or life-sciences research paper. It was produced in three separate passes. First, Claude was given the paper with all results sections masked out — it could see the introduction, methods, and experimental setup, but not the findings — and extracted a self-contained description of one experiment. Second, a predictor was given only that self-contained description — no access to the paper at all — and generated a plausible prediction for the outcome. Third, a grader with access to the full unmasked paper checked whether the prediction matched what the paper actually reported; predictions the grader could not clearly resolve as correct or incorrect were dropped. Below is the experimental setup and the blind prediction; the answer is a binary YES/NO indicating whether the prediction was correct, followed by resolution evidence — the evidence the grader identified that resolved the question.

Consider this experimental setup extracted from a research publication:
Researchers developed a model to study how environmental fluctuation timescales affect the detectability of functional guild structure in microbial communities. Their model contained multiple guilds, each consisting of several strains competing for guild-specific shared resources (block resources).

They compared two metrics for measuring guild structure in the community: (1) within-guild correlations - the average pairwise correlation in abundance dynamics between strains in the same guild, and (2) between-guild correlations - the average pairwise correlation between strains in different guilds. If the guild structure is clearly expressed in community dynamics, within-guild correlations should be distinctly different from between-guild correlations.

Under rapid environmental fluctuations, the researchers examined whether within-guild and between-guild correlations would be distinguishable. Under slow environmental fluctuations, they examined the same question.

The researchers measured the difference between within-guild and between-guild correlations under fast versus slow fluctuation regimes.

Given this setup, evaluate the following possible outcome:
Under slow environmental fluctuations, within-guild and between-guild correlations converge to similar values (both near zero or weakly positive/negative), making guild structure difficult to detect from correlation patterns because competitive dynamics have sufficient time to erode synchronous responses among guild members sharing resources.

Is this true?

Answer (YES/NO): NO